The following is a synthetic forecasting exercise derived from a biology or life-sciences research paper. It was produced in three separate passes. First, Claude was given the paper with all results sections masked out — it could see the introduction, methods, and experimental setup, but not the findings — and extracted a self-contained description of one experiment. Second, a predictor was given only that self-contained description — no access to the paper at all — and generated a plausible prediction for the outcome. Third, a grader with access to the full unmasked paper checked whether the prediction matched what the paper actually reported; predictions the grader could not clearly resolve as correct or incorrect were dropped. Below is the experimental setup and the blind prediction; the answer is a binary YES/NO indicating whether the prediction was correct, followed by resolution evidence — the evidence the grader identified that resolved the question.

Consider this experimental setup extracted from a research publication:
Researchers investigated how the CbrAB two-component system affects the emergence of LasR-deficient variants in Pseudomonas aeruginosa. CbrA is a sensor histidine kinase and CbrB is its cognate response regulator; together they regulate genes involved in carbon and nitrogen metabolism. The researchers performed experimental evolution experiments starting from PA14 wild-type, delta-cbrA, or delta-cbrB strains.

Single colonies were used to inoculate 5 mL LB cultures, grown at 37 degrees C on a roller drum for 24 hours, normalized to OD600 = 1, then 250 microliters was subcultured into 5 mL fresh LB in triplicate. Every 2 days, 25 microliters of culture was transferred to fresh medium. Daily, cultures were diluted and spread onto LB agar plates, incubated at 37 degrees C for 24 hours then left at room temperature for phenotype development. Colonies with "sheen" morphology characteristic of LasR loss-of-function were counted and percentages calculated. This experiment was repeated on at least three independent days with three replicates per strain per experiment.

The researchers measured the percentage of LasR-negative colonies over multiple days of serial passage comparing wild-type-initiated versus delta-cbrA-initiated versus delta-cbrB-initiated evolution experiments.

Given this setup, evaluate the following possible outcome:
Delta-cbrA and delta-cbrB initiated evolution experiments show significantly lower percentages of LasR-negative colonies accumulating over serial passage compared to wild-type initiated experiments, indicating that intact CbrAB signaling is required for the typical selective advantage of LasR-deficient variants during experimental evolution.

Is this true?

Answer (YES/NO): YES